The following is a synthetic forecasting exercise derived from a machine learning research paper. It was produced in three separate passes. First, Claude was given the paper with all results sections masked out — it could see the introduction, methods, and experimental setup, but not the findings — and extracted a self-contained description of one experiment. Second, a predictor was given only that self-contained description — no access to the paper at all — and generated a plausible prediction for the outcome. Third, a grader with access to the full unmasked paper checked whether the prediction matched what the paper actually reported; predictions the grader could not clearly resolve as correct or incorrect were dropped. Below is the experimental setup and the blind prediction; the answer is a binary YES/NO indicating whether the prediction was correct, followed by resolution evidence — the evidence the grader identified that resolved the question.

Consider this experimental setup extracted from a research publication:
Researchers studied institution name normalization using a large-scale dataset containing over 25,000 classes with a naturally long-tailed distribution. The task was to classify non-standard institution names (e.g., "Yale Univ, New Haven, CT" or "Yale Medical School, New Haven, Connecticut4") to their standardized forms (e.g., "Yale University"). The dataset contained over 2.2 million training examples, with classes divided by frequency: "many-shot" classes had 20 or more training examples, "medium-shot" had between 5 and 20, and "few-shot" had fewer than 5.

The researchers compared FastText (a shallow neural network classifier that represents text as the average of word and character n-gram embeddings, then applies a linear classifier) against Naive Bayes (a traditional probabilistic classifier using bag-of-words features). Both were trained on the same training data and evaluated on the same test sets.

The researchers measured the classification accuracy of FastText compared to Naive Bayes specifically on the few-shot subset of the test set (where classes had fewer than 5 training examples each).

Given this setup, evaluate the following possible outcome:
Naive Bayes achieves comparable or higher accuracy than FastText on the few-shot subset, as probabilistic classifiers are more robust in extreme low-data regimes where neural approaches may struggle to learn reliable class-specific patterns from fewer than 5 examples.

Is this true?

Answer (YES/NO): YES